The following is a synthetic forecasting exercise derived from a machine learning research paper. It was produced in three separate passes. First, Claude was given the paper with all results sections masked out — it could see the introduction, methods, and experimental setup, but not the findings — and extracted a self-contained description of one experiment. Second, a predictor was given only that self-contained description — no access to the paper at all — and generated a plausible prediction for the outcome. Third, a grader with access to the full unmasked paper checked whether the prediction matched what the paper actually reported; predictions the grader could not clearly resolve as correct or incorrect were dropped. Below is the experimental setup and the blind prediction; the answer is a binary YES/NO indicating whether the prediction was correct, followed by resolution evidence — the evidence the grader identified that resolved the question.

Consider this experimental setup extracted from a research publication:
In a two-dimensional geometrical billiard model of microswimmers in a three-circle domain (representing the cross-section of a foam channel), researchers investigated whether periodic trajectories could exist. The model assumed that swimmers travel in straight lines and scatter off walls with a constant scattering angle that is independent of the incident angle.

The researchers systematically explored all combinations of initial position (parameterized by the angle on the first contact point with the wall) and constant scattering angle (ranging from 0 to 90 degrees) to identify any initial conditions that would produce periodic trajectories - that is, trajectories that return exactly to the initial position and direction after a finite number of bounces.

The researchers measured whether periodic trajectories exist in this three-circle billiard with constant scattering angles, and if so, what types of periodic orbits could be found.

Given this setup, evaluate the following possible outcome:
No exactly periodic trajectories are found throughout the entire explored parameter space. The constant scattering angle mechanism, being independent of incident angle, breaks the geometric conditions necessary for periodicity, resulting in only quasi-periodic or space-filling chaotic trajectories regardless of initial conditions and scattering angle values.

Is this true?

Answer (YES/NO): NO